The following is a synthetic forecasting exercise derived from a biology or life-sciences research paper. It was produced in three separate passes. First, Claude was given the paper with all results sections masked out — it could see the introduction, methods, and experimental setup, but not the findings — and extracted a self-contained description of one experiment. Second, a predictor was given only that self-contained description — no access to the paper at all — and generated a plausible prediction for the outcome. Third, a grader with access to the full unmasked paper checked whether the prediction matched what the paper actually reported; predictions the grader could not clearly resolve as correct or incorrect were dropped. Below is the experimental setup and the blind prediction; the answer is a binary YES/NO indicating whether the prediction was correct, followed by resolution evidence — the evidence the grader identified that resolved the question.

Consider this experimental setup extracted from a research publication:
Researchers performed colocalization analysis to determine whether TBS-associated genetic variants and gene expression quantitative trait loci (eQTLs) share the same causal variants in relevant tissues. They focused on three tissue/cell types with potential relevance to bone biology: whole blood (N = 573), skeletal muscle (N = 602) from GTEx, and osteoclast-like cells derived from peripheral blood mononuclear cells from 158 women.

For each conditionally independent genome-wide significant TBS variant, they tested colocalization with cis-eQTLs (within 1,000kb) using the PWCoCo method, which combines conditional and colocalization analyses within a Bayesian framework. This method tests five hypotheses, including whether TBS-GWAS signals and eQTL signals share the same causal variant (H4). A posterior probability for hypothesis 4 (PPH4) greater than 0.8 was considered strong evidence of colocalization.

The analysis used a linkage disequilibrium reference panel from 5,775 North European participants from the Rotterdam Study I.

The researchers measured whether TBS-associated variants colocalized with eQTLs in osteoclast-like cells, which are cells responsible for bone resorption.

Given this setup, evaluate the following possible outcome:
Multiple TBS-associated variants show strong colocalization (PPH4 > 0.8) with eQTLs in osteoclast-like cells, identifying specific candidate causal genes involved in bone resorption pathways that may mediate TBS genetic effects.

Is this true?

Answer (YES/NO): NO